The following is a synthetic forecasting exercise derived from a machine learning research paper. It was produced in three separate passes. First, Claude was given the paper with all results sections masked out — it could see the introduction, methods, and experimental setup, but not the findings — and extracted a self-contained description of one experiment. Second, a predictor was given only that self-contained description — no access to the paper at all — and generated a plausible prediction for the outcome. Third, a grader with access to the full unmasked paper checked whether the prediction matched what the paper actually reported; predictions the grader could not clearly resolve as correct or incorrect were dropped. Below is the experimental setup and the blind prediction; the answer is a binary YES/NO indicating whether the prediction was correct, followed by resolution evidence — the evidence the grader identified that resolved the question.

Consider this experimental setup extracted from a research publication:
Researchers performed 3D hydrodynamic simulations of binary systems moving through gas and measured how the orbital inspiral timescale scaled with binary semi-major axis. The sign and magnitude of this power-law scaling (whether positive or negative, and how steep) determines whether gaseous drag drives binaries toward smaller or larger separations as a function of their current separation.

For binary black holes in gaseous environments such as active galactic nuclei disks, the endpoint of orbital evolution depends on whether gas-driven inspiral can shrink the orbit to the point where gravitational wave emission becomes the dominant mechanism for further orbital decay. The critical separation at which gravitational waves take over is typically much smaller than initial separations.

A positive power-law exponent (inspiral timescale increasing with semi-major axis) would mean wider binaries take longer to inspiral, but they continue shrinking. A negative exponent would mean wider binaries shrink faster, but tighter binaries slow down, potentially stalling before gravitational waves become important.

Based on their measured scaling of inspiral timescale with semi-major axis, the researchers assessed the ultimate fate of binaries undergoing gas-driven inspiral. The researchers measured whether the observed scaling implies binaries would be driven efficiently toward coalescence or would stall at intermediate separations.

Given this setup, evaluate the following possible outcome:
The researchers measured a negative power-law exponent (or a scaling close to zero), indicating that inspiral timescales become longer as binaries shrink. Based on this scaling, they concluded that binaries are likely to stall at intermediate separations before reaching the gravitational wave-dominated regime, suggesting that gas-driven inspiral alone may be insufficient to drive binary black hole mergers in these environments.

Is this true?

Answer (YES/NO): NO